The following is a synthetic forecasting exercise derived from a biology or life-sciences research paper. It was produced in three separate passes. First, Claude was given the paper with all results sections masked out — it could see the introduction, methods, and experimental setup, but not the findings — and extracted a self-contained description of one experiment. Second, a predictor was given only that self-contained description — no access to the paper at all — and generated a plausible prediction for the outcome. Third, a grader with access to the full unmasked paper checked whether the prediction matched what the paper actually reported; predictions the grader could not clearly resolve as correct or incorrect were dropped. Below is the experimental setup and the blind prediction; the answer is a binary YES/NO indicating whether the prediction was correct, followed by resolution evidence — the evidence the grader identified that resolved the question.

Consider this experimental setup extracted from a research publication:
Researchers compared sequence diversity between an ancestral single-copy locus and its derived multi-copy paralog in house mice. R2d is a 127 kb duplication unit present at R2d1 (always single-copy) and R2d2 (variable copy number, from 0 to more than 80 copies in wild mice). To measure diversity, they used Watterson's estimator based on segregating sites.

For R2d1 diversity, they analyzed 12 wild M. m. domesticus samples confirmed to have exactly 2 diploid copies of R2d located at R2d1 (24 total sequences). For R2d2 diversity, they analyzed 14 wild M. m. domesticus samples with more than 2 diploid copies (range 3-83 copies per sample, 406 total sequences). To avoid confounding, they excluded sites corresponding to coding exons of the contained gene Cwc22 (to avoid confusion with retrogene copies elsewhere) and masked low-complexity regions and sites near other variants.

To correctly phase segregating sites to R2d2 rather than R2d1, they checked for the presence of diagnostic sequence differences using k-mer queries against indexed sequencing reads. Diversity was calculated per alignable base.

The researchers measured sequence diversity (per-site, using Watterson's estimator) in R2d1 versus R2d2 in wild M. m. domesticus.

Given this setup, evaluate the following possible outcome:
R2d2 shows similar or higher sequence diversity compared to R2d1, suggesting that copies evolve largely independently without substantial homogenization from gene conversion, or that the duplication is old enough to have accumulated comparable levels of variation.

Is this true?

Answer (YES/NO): NO